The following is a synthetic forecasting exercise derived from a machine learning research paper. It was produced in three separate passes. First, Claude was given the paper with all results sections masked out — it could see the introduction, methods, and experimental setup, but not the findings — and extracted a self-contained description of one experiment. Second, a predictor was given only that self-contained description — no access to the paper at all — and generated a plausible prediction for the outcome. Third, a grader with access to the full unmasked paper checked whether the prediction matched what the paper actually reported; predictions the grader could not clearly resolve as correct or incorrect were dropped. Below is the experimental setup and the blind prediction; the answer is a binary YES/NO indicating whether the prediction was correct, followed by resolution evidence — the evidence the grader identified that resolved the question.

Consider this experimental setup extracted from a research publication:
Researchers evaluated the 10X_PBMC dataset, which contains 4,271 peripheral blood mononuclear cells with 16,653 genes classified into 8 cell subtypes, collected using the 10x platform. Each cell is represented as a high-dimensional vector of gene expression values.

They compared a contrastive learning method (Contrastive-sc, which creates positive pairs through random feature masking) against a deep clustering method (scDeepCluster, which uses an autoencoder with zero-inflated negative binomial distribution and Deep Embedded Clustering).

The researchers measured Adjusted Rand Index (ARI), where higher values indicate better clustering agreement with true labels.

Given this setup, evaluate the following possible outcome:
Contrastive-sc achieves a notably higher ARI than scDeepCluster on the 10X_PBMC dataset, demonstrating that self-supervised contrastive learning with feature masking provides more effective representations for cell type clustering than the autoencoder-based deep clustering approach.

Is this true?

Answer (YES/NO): NO